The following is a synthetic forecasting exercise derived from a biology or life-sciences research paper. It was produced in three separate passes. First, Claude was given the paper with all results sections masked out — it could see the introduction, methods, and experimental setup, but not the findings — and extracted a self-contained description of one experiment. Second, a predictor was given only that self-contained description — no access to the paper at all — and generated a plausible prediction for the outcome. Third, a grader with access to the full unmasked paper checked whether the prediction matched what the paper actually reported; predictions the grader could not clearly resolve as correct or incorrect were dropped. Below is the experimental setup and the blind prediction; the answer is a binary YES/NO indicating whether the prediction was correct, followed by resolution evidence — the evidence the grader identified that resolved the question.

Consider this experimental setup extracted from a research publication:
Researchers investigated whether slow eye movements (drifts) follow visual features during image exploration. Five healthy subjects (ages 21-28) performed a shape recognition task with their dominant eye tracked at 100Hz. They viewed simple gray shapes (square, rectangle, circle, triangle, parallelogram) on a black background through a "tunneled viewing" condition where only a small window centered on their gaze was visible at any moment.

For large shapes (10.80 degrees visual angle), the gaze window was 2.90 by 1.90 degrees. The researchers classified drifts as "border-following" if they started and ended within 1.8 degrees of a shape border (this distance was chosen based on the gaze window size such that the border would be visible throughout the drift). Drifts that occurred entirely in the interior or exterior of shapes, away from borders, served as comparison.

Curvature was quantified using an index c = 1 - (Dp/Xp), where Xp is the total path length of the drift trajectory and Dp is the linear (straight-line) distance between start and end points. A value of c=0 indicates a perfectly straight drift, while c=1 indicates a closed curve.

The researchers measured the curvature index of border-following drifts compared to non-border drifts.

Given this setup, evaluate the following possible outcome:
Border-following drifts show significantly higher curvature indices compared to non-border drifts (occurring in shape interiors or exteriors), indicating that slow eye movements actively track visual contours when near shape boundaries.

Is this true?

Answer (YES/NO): YES